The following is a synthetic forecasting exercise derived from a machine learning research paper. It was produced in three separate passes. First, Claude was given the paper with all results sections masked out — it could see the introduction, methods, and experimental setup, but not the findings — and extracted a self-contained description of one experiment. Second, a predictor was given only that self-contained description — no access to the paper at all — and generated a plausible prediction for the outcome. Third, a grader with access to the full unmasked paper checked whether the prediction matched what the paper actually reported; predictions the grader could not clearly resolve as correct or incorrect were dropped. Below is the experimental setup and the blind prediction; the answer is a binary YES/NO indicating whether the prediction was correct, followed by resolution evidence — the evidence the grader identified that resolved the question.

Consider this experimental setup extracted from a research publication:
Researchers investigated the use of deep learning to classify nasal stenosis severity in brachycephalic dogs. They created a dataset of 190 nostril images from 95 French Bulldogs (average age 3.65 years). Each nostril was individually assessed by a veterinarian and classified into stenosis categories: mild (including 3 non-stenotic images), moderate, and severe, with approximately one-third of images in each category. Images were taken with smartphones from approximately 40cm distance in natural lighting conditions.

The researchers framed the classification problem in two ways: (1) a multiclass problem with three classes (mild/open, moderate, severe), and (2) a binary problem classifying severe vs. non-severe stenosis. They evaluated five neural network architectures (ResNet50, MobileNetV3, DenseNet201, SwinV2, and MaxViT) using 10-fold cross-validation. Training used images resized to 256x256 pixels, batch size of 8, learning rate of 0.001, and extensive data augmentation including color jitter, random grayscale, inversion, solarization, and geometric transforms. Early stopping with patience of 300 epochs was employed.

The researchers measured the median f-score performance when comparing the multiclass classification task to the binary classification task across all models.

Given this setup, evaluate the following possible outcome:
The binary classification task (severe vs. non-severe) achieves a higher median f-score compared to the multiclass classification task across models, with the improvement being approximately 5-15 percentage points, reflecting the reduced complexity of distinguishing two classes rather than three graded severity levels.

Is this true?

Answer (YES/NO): NO